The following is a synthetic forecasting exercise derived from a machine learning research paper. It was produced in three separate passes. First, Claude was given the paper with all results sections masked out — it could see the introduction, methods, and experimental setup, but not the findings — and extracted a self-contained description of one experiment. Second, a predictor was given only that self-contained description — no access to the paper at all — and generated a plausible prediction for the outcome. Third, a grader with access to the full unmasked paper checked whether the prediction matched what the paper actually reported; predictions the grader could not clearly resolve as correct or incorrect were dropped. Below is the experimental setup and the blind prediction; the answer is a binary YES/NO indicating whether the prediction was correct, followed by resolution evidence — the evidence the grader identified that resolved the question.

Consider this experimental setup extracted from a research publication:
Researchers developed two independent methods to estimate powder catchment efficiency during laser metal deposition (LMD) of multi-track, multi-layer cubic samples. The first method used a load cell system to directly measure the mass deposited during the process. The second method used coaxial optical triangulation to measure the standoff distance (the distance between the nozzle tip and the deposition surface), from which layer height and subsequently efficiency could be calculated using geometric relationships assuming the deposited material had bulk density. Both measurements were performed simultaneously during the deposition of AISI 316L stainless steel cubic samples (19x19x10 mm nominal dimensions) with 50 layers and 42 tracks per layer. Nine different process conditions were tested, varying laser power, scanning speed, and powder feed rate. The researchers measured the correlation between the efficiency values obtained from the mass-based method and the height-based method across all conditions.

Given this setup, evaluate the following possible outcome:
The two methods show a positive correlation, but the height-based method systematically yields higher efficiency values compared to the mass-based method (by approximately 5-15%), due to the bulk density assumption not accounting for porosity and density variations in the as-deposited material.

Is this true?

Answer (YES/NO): NO